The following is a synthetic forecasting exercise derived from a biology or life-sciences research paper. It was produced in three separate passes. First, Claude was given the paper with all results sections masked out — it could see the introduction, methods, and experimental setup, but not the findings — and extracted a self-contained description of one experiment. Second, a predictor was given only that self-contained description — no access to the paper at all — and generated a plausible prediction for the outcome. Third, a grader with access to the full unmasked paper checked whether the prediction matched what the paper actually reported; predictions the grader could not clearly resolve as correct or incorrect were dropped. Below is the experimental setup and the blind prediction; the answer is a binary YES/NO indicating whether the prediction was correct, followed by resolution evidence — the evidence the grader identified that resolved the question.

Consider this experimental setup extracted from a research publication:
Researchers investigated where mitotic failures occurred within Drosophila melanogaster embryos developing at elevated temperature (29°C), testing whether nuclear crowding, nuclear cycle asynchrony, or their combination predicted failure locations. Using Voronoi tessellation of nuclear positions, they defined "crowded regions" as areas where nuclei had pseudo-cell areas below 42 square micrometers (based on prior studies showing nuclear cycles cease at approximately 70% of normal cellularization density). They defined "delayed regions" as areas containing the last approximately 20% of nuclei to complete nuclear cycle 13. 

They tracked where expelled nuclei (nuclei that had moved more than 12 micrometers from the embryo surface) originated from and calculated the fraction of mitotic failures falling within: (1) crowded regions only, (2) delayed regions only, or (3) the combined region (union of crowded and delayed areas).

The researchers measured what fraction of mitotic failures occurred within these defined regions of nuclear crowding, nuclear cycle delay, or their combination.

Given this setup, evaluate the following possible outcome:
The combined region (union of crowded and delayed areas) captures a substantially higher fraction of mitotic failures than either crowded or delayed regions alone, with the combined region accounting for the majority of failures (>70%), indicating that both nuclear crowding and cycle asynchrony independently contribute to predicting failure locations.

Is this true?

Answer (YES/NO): NO